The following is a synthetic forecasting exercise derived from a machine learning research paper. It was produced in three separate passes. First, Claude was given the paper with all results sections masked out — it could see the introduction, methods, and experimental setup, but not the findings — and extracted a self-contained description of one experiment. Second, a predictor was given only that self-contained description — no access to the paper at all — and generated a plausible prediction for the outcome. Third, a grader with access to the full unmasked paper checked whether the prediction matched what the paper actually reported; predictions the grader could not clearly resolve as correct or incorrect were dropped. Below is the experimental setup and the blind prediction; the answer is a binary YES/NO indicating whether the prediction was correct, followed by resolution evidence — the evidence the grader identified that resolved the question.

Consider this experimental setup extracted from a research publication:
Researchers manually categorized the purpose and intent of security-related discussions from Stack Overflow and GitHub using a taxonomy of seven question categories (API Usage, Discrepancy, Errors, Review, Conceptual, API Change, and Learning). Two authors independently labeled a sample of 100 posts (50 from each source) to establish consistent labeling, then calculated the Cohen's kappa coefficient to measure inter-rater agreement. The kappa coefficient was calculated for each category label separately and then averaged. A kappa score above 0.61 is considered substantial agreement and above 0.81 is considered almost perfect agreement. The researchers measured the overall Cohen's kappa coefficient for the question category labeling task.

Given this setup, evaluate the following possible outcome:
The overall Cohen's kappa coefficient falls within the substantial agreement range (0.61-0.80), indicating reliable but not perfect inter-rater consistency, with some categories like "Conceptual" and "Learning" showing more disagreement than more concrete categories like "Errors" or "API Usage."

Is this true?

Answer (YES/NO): NO